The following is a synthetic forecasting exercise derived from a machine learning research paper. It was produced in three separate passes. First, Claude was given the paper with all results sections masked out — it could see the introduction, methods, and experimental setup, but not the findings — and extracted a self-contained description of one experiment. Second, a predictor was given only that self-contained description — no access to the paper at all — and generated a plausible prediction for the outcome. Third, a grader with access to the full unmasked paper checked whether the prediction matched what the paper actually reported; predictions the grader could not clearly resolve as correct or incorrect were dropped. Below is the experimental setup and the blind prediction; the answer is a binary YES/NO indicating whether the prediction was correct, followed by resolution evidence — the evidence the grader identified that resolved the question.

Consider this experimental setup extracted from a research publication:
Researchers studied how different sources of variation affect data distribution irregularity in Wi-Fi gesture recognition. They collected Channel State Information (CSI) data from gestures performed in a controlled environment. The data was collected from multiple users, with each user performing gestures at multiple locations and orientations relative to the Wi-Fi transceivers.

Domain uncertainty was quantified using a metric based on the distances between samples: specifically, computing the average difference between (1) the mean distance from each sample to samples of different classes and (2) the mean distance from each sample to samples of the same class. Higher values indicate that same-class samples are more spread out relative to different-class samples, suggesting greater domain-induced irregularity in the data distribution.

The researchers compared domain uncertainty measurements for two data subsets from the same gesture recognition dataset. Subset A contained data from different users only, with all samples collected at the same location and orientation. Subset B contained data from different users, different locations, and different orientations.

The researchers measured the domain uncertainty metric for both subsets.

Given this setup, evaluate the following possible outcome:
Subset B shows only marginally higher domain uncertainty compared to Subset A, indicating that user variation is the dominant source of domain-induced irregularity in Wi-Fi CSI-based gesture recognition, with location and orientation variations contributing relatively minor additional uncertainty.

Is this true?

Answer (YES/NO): NO